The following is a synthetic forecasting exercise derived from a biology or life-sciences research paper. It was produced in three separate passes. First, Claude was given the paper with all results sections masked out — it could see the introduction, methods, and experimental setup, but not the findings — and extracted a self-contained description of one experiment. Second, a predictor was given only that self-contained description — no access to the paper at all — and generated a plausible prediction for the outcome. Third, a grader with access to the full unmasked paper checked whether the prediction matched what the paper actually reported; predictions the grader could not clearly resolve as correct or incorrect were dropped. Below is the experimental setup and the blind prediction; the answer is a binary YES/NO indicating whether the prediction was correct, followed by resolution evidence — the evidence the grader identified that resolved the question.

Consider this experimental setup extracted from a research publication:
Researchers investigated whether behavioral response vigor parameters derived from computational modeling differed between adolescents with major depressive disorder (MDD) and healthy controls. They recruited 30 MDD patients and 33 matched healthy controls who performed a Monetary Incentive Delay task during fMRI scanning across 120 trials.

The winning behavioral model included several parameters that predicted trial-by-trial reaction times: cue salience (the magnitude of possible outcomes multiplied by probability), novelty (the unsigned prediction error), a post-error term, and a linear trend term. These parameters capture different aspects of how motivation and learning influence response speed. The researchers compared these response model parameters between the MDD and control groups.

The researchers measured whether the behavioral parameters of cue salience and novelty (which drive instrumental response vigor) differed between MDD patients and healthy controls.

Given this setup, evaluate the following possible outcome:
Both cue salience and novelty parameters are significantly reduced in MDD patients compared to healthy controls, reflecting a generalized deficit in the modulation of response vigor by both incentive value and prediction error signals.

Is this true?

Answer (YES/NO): NO